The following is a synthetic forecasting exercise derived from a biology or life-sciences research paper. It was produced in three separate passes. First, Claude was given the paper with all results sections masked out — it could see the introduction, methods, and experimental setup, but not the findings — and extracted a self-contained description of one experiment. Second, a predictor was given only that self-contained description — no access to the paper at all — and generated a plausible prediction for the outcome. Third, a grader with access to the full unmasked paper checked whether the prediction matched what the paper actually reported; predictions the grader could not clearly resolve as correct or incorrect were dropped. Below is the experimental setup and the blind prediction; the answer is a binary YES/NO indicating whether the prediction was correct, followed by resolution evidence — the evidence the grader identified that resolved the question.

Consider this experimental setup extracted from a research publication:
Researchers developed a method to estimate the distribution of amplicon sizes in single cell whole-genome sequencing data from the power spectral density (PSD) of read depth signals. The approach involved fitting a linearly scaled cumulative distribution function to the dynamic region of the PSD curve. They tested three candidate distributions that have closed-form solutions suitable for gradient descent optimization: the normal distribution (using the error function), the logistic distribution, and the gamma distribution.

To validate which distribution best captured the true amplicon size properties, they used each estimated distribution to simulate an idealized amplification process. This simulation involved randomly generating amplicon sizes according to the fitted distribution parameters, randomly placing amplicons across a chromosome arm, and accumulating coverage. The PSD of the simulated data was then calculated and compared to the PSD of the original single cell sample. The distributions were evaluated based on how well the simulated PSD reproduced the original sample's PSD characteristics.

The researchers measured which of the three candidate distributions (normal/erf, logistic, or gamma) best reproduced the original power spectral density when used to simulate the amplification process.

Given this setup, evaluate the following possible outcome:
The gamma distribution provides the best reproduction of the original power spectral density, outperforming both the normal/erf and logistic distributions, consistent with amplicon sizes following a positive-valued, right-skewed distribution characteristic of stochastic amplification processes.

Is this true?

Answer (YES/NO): NO